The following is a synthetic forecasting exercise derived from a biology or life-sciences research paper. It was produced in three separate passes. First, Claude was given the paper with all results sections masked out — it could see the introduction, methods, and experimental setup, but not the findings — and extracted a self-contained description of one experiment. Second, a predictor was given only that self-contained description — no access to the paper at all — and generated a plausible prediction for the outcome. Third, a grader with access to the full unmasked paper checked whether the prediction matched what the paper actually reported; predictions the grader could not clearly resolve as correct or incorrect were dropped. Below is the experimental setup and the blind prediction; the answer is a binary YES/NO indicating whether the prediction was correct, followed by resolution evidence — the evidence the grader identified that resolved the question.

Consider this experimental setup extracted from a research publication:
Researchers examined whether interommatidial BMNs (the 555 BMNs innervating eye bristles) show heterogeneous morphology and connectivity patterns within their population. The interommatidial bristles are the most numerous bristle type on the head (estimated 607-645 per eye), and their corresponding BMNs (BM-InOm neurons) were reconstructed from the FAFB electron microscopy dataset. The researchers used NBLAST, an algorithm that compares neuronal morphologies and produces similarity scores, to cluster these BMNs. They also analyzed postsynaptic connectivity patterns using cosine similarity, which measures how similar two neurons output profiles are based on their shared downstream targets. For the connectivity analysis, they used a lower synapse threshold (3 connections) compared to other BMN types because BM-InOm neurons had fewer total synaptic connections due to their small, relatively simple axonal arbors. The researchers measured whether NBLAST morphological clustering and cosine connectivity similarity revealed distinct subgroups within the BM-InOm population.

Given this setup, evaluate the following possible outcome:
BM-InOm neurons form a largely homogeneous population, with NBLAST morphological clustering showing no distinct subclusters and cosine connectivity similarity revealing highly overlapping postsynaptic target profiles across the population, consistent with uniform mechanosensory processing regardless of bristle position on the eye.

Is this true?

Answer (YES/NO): NO